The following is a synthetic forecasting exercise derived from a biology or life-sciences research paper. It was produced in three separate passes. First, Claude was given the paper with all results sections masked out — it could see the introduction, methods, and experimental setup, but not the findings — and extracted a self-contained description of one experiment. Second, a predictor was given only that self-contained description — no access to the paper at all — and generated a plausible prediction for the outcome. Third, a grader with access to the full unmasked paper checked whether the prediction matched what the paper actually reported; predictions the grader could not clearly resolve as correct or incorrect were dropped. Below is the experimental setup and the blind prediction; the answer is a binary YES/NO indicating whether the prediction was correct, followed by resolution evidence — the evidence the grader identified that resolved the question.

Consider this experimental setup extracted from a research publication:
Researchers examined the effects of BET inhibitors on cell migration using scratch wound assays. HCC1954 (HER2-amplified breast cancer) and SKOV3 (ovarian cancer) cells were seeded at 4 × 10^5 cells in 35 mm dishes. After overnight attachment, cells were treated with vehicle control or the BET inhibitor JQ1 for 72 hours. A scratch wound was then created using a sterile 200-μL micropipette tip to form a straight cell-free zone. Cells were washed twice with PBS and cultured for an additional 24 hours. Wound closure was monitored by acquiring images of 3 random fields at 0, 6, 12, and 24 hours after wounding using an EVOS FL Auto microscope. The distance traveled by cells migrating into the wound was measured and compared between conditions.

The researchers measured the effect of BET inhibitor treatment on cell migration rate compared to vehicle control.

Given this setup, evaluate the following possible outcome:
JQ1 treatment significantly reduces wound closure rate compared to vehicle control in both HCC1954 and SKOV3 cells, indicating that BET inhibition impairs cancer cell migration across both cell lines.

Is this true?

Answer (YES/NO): NO